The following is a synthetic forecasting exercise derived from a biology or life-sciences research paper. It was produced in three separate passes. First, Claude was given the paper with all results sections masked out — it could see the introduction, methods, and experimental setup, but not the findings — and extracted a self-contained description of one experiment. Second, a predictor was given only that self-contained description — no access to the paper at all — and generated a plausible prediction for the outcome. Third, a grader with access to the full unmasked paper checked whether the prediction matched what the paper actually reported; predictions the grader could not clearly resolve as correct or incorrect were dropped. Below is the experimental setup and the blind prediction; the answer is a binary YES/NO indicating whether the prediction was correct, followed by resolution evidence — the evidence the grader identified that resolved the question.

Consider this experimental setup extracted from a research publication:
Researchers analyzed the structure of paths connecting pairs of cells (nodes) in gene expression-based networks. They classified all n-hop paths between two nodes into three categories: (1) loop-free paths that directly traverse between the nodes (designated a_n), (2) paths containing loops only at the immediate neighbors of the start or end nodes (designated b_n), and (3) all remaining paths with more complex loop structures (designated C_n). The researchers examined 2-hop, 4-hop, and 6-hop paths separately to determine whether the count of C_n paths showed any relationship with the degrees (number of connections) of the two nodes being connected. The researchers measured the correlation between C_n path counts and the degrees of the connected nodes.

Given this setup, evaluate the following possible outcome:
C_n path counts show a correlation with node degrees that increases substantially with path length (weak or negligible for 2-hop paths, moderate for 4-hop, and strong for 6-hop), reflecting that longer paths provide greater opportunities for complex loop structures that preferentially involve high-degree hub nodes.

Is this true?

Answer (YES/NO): NO